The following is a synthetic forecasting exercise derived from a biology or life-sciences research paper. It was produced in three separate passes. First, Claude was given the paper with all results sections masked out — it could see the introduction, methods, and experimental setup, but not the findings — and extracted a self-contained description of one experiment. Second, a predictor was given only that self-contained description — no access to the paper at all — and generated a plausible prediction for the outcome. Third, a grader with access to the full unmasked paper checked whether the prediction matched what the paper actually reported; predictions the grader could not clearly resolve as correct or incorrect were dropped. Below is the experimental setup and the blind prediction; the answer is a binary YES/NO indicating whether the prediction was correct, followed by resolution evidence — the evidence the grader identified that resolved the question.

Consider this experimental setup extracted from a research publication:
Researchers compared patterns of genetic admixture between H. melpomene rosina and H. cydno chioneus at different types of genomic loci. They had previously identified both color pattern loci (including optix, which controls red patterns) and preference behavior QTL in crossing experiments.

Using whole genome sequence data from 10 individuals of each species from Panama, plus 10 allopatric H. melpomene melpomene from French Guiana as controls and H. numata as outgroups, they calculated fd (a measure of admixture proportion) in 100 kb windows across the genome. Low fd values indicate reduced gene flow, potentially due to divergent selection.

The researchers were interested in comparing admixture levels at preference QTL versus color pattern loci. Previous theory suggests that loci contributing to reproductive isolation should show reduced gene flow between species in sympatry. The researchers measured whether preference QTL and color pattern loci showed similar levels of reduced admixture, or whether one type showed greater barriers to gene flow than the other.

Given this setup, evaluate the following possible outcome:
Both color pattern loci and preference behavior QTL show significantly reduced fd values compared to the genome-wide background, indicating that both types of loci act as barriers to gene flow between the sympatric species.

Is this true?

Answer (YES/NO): NO